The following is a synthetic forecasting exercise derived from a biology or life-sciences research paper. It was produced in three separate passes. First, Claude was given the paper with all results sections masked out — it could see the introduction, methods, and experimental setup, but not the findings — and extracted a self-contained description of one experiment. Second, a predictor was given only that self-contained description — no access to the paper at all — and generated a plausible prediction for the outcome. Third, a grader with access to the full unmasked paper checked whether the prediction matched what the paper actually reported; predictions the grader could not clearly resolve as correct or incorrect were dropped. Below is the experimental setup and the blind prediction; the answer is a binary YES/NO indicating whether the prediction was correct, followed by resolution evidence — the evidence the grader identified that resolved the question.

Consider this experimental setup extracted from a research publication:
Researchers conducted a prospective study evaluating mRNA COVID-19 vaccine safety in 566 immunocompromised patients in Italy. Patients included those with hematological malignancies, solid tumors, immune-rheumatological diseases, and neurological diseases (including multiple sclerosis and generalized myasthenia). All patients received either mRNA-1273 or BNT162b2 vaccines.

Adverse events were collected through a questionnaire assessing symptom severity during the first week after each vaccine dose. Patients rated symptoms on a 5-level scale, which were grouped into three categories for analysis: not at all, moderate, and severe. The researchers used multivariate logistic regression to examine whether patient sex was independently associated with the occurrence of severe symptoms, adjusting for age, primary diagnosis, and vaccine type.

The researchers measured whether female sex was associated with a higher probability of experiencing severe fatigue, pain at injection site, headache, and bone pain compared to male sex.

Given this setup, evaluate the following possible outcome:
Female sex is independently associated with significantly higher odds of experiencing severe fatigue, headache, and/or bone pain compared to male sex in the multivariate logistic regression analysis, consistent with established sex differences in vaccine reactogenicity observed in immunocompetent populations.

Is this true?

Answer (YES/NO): YES